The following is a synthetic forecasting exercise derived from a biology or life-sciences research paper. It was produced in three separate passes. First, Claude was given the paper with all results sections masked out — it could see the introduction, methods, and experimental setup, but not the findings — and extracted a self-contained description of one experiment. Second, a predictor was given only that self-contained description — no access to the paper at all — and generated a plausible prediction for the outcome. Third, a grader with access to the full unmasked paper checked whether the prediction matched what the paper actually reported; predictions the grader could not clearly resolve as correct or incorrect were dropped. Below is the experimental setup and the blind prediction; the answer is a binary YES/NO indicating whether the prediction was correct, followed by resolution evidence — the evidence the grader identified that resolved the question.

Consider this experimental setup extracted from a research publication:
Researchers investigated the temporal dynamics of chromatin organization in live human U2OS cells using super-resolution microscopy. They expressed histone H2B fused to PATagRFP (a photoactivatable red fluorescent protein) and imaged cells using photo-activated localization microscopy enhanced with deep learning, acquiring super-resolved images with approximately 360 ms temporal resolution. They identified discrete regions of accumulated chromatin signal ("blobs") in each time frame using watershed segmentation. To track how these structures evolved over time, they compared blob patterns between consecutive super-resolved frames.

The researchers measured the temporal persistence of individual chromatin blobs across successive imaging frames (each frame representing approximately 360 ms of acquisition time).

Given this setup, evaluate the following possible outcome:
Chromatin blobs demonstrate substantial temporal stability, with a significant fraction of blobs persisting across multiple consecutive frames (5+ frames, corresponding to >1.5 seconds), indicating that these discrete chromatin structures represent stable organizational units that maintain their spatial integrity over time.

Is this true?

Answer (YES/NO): NO